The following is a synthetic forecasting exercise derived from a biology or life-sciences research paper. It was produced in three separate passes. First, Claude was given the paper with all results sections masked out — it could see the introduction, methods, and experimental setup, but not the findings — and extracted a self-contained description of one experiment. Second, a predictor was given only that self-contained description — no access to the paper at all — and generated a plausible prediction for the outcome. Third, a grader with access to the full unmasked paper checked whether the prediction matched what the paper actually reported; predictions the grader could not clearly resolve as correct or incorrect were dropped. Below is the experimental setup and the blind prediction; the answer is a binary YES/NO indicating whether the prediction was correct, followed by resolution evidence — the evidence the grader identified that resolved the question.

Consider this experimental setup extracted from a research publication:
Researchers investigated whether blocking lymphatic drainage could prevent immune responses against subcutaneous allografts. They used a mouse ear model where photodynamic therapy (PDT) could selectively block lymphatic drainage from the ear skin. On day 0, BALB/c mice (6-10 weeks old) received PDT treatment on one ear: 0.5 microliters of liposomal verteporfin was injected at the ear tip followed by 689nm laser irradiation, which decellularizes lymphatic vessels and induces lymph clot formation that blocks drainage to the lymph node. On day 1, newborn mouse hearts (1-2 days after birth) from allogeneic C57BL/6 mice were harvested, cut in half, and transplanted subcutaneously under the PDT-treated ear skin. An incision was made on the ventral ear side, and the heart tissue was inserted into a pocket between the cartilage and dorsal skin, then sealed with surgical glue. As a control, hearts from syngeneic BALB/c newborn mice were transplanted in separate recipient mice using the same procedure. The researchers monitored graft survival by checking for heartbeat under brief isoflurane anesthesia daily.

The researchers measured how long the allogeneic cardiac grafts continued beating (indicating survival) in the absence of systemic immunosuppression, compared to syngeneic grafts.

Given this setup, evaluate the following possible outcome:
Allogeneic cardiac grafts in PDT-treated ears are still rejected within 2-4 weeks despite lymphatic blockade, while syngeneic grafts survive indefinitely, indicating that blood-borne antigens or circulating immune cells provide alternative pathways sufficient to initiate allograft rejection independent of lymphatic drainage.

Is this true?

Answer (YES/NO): NO